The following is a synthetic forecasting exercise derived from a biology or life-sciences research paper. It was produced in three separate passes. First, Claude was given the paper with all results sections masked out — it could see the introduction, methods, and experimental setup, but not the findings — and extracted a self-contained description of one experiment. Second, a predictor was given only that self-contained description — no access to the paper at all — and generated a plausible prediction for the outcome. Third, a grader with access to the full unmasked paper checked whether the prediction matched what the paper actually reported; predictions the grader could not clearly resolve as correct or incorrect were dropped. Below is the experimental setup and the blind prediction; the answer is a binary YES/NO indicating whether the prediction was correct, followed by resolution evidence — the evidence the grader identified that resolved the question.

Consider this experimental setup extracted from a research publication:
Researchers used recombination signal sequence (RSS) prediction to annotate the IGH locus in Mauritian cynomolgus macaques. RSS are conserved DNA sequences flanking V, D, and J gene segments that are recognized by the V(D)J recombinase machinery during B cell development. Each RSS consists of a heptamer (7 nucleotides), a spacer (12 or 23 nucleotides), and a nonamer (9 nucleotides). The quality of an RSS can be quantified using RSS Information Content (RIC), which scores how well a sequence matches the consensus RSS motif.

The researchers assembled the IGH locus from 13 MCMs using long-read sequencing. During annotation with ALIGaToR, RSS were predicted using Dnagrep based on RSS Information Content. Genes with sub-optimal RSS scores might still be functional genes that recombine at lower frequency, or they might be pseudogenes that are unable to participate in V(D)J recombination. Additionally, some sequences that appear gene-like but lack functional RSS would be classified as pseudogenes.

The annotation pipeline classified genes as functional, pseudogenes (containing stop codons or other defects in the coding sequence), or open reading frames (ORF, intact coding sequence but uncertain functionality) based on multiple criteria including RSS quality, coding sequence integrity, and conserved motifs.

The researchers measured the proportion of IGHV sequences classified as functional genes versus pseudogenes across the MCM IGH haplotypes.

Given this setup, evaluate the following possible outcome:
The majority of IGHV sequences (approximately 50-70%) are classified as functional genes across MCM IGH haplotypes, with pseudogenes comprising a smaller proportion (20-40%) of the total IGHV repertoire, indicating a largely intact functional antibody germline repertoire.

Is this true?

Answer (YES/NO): YES